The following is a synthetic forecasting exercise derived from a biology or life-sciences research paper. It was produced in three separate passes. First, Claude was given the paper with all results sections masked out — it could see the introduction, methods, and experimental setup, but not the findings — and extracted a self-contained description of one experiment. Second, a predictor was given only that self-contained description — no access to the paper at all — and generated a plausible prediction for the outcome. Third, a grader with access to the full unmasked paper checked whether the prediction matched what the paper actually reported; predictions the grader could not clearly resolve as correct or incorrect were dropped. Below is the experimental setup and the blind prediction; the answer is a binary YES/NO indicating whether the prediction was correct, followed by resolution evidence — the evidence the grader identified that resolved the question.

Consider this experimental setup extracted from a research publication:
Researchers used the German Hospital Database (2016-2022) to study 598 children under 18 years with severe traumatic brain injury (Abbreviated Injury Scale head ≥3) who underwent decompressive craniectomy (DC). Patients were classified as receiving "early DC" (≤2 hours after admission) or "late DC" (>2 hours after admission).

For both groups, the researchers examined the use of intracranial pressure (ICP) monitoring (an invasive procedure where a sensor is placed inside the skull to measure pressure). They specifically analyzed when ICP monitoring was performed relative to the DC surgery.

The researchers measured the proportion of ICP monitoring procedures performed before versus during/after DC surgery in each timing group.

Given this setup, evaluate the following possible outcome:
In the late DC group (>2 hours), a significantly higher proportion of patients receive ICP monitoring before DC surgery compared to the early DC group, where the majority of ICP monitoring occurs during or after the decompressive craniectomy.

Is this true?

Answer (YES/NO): YES